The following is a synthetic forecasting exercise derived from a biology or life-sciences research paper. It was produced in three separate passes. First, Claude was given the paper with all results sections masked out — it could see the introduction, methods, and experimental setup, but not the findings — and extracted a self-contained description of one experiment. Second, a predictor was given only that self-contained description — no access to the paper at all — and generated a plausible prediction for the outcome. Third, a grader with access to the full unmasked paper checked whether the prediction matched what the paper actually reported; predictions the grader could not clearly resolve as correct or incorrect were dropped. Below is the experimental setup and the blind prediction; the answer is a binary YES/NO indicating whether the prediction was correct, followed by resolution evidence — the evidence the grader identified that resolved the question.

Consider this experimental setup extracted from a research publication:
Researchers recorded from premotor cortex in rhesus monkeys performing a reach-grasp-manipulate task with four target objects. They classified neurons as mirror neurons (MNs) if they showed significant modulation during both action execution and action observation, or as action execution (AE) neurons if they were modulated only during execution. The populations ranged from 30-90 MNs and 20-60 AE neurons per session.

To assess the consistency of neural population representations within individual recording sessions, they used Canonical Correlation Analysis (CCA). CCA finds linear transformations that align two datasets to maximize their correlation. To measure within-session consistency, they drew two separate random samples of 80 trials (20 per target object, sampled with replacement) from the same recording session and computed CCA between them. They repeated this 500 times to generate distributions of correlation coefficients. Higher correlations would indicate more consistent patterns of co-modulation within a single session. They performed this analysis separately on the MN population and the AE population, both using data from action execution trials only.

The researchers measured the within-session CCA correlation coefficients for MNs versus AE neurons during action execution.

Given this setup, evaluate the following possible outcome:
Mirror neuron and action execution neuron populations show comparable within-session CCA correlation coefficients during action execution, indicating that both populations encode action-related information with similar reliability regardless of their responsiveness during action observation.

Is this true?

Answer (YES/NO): NO